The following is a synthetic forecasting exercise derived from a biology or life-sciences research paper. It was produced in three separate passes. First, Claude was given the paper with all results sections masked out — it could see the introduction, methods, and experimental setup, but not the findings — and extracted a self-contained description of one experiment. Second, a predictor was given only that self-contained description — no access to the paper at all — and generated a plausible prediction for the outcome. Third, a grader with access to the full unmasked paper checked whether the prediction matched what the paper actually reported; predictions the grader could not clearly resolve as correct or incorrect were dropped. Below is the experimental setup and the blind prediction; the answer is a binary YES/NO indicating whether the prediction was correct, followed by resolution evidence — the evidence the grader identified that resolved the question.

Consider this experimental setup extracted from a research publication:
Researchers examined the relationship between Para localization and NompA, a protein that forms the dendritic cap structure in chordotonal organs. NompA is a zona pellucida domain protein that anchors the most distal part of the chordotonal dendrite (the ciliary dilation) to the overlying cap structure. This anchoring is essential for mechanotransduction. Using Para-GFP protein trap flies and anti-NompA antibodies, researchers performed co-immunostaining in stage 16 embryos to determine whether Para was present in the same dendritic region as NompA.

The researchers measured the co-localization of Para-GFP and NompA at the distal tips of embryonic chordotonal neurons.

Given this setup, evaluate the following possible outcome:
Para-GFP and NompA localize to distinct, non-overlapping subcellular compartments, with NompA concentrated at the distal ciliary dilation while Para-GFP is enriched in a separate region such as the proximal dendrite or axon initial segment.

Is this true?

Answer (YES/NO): NO